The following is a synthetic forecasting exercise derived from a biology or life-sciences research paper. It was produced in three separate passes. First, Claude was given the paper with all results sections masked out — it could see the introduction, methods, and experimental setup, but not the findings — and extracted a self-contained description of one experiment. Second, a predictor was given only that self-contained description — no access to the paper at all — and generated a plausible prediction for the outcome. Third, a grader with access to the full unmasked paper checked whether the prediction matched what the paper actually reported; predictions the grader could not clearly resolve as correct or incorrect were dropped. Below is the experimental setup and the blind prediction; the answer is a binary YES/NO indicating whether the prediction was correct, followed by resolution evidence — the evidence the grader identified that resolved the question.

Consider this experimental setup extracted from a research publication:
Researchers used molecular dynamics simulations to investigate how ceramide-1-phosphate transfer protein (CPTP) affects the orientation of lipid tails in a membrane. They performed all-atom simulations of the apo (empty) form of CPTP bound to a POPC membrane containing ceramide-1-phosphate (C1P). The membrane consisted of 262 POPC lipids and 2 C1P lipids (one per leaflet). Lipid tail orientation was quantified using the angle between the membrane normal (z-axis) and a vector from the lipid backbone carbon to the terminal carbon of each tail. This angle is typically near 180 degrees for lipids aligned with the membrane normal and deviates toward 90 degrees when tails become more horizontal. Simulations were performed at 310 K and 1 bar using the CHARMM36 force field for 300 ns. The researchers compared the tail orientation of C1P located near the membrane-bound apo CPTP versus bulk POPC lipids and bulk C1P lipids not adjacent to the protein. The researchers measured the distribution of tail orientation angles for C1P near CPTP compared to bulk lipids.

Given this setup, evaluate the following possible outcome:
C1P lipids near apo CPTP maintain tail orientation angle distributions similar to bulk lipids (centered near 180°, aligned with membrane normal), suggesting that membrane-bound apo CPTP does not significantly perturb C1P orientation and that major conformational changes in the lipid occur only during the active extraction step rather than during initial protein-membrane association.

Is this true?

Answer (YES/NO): NO